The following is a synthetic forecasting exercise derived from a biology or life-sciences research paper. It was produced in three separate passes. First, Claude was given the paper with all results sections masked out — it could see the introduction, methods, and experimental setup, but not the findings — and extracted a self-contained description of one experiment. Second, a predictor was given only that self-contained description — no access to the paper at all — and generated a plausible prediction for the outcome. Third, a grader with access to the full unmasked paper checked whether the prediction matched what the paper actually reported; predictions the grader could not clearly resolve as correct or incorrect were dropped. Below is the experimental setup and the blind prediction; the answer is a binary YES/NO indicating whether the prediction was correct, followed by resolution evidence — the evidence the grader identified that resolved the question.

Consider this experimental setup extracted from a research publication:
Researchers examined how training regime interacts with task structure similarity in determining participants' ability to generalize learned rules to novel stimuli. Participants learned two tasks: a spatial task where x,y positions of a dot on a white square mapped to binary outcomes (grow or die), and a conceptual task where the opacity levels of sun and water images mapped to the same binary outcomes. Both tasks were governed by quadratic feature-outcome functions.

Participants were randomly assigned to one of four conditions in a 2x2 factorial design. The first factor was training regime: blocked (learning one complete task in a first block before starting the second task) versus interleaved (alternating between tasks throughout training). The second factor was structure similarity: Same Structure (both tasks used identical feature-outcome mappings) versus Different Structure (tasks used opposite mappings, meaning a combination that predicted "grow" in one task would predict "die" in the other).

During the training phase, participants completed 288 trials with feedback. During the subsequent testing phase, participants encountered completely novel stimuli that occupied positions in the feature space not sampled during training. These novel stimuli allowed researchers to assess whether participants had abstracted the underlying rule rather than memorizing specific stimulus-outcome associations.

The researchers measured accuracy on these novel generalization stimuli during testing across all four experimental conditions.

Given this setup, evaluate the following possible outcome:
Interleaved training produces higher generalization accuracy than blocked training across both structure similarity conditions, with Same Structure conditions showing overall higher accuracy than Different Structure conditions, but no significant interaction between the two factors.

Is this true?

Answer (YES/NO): NO